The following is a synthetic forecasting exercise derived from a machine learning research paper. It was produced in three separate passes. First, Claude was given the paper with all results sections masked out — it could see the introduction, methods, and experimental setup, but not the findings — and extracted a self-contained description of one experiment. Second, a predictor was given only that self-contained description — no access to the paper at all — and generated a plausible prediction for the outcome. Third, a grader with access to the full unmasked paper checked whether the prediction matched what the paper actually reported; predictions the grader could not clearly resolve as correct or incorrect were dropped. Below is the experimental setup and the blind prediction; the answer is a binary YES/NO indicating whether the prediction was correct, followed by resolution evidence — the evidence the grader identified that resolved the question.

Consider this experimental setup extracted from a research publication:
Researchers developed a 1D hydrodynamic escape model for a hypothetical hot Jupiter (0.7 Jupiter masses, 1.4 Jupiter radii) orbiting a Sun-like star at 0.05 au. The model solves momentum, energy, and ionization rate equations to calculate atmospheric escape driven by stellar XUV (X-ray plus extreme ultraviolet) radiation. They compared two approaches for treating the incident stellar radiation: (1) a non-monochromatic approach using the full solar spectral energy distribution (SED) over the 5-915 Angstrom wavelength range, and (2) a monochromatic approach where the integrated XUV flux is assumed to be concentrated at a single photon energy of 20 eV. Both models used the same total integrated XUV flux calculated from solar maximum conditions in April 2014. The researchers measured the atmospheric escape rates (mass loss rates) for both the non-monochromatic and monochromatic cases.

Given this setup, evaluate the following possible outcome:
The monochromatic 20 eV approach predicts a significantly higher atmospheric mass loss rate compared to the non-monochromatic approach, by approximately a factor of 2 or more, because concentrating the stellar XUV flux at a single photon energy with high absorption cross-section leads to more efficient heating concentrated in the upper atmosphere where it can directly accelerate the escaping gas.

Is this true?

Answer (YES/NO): NO